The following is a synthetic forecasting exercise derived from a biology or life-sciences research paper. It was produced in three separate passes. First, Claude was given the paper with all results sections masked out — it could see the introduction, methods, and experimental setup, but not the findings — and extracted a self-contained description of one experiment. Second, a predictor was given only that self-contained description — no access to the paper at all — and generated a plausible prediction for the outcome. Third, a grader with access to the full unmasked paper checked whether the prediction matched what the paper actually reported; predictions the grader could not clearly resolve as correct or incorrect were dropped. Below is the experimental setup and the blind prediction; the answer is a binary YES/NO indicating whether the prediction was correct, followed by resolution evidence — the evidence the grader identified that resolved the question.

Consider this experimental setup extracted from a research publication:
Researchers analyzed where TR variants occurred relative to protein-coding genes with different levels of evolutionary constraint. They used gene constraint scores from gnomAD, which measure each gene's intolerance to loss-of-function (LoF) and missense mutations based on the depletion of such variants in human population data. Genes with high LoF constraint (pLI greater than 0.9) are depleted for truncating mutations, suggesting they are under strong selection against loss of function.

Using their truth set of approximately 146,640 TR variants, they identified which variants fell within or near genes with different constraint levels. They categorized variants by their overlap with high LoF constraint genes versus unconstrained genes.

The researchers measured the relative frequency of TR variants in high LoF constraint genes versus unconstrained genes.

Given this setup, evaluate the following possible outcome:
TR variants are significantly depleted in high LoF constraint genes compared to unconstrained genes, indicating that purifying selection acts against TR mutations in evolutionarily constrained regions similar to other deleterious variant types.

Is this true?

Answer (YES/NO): NO